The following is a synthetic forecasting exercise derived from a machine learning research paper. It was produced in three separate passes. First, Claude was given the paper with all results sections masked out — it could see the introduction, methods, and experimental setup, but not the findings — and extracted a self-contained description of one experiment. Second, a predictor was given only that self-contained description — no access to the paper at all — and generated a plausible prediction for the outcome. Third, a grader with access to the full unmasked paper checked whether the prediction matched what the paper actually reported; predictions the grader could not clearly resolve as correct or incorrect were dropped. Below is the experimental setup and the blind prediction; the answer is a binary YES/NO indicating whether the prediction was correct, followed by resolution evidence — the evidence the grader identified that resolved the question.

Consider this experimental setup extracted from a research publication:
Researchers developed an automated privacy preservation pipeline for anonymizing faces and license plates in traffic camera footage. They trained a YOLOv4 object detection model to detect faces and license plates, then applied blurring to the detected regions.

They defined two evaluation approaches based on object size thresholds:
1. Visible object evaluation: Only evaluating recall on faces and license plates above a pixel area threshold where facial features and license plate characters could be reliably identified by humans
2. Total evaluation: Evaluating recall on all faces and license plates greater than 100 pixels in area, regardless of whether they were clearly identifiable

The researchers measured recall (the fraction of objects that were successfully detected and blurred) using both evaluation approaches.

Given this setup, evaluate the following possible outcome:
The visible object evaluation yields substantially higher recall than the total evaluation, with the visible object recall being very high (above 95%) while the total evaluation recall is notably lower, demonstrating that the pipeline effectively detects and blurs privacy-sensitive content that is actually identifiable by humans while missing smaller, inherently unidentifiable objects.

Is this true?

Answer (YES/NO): NO